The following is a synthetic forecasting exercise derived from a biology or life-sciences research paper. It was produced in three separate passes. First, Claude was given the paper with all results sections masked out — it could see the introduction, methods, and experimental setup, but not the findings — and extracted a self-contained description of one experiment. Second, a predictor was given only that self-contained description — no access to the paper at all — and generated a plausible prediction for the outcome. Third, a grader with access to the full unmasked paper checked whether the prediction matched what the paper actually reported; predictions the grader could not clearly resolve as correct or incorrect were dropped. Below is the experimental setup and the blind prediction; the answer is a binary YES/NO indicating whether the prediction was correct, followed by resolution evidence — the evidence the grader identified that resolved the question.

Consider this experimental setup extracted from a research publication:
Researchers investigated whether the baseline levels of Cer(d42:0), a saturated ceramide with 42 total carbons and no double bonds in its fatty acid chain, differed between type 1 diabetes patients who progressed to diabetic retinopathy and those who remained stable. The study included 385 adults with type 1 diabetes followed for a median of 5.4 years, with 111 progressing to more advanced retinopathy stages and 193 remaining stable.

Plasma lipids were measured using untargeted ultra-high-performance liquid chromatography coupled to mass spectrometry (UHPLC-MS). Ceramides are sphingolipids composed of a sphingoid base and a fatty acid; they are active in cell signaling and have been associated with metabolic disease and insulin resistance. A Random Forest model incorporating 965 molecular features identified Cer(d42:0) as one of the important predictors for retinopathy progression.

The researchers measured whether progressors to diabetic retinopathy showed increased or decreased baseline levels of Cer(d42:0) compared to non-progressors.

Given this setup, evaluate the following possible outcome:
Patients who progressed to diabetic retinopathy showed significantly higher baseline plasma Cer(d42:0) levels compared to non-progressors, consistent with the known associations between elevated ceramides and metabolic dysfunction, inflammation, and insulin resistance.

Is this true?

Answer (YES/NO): YES